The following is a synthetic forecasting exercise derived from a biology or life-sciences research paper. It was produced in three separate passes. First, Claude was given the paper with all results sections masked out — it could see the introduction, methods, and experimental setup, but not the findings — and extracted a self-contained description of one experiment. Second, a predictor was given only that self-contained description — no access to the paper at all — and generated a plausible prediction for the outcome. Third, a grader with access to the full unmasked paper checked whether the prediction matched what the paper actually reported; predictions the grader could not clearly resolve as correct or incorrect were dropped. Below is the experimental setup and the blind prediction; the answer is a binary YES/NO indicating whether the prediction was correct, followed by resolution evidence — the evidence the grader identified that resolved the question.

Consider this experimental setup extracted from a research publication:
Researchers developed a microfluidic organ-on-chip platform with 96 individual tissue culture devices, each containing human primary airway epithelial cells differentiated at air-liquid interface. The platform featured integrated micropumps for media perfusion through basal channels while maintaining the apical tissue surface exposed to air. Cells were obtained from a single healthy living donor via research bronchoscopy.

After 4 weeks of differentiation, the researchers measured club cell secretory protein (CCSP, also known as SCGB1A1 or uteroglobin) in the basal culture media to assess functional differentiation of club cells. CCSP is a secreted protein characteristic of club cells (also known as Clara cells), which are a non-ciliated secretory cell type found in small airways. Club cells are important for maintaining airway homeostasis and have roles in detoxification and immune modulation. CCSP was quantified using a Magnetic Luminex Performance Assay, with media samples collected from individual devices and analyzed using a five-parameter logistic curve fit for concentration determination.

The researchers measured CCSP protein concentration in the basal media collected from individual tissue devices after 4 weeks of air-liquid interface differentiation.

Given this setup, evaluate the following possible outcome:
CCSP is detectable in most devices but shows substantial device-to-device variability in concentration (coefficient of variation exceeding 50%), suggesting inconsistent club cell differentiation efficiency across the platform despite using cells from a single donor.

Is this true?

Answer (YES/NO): NO